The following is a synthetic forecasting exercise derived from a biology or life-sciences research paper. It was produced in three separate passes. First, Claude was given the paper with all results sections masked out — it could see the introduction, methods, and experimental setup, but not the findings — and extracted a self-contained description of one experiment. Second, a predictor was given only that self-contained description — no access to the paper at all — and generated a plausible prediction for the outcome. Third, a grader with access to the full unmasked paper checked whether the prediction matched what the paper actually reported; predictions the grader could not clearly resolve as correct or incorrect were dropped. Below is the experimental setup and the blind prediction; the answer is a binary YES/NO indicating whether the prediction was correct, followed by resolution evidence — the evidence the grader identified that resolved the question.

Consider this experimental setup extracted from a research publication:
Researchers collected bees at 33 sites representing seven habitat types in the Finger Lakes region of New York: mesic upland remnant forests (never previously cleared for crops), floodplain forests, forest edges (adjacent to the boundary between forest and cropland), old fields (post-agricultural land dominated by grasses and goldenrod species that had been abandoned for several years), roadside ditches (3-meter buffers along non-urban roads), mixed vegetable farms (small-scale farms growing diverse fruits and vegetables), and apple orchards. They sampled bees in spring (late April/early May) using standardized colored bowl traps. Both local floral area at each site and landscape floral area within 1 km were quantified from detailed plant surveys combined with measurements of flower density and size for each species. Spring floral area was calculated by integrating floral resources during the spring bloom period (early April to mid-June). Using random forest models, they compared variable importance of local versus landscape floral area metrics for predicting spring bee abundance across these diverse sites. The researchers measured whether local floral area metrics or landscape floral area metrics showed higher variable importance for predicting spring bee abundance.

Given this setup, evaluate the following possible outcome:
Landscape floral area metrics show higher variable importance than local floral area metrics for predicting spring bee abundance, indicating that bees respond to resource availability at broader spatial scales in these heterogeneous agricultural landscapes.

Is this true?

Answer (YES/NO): YES